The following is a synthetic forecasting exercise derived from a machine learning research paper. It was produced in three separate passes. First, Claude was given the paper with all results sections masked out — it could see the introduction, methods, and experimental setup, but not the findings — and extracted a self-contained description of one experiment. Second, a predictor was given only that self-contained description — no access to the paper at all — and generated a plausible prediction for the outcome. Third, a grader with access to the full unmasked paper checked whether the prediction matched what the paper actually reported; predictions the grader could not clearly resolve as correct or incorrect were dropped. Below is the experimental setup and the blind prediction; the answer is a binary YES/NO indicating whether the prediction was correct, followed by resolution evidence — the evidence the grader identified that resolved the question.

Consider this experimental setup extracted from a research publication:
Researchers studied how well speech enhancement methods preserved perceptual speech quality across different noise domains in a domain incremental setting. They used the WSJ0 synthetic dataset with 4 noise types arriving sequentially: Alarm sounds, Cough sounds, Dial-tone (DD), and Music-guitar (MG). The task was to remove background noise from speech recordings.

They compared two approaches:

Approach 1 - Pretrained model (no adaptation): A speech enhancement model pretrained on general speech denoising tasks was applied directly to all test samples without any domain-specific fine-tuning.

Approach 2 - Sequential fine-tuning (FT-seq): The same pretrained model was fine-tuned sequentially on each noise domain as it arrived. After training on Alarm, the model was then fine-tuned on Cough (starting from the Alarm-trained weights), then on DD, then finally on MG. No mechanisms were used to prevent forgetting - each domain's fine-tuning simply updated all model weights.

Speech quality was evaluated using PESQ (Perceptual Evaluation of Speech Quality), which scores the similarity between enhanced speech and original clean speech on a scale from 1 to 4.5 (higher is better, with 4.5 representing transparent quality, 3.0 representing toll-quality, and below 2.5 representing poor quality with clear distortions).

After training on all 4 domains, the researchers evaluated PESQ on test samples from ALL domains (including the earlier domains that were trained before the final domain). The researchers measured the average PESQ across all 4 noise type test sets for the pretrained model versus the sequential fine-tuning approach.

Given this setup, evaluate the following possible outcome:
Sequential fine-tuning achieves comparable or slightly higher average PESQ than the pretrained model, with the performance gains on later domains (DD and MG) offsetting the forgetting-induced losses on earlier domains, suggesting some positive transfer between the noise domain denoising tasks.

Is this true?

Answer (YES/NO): NO